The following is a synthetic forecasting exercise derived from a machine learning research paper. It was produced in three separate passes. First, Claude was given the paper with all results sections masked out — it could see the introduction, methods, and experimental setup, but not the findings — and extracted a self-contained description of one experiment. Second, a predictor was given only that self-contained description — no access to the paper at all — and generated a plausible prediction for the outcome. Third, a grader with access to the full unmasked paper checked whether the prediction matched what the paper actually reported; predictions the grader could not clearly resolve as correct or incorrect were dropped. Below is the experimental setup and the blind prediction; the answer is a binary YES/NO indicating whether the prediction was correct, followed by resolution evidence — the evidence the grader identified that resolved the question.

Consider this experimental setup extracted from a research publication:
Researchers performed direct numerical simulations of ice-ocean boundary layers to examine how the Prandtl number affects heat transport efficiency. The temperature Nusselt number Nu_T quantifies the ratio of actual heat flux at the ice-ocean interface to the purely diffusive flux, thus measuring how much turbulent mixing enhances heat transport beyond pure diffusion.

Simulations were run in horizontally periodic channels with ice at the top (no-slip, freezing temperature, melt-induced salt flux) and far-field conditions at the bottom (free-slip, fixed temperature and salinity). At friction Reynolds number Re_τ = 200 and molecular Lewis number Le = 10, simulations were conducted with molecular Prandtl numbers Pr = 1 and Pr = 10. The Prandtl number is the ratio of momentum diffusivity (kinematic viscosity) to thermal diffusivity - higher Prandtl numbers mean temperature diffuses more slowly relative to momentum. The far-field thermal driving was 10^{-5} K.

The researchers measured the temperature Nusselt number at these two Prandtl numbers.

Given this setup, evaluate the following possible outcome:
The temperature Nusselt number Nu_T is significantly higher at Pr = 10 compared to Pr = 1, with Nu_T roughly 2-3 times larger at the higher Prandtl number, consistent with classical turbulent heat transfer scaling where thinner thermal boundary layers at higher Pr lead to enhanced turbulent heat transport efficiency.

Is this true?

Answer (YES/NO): YES